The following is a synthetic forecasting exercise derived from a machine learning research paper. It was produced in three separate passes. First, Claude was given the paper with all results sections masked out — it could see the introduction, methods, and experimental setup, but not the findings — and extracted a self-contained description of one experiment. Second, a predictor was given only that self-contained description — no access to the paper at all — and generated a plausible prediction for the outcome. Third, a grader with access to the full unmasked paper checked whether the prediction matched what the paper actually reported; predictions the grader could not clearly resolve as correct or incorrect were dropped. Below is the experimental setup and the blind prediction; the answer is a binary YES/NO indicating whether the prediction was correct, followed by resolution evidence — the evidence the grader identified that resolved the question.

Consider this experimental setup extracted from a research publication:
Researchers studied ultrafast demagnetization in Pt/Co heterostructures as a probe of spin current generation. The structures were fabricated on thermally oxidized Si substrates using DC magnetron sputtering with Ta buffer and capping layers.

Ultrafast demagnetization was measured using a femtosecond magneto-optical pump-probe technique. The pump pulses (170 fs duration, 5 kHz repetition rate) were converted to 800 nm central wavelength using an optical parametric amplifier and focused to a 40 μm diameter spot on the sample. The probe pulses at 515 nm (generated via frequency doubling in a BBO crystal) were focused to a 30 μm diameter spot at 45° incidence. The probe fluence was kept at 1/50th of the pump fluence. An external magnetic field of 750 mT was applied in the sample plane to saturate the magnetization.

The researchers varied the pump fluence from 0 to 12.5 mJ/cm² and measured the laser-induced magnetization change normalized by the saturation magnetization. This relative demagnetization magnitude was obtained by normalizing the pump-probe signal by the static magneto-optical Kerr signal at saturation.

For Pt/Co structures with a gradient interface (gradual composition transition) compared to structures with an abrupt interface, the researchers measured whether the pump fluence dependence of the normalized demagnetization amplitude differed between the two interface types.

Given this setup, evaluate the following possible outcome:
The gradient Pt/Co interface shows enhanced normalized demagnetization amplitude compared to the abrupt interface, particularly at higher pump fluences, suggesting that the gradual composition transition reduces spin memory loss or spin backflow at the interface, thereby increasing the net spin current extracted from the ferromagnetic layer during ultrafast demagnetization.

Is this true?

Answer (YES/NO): NO